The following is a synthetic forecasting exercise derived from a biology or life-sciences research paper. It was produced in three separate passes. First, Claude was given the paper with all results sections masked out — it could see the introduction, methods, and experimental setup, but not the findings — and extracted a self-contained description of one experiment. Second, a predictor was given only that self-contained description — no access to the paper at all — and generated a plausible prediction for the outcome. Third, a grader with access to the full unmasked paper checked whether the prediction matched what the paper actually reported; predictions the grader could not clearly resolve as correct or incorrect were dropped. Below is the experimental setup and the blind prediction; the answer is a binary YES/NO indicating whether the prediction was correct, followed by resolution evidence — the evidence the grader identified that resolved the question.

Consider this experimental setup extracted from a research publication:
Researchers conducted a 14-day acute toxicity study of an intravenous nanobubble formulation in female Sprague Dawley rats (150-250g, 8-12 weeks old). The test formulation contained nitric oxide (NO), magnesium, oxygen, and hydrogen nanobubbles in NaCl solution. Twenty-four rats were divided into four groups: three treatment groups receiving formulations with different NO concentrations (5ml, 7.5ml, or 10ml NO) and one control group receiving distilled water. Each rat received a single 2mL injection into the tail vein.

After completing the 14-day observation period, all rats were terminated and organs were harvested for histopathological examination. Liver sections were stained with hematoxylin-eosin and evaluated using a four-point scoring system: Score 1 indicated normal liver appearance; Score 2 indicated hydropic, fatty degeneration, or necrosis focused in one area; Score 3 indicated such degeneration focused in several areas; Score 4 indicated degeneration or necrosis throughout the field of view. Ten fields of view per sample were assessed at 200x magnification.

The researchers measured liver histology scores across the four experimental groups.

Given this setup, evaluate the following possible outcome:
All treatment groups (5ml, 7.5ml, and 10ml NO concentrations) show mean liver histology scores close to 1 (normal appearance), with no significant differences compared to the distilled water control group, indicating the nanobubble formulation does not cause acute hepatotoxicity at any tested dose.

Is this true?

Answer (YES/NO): NO